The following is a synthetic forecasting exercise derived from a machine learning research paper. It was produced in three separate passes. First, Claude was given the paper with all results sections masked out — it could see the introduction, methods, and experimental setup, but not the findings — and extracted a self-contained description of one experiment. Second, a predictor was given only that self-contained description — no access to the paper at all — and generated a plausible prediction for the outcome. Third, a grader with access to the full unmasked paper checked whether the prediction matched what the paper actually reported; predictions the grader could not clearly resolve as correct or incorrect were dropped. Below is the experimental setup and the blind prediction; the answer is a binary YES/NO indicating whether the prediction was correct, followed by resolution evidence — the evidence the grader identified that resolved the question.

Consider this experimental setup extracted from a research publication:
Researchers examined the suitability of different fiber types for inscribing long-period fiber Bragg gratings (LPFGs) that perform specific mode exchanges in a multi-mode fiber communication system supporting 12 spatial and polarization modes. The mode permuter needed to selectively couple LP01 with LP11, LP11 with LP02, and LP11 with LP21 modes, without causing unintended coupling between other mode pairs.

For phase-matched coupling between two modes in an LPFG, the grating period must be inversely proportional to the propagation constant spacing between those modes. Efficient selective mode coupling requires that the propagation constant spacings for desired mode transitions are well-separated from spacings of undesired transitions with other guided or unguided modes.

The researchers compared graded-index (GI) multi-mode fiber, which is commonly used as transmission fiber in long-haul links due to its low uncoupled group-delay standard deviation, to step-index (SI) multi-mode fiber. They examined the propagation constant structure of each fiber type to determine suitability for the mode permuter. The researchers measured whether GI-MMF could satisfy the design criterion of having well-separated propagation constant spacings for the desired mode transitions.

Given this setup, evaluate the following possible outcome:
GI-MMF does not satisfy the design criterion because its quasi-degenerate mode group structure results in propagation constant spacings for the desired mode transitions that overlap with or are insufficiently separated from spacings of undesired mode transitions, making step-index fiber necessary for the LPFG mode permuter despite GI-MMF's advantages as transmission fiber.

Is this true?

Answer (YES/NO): YES